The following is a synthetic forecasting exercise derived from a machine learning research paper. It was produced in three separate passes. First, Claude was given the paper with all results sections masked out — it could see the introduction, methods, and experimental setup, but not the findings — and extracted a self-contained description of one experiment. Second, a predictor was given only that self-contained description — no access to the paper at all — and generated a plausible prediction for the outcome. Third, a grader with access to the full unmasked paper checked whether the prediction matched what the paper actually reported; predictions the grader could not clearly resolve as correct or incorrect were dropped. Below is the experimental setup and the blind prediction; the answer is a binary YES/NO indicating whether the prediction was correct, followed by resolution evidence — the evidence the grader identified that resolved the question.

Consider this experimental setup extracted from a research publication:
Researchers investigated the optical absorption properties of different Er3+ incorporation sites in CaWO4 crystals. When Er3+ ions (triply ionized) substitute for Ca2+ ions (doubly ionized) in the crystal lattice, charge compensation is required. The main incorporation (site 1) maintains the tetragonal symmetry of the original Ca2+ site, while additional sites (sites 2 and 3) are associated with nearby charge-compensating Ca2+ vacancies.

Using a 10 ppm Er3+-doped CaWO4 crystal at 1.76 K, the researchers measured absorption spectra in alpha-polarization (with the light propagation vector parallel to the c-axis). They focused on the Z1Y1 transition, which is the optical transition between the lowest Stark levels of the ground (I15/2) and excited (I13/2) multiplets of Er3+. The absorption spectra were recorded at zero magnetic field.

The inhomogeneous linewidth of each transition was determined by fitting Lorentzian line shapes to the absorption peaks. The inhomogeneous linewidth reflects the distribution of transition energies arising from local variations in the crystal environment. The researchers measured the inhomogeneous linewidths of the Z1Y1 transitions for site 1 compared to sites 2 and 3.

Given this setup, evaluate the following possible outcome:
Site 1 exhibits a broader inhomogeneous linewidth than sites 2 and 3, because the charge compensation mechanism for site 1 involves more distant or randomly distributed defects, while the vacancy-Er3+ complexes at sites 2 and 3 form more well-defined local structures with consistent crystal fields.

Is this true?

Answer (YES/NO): NO